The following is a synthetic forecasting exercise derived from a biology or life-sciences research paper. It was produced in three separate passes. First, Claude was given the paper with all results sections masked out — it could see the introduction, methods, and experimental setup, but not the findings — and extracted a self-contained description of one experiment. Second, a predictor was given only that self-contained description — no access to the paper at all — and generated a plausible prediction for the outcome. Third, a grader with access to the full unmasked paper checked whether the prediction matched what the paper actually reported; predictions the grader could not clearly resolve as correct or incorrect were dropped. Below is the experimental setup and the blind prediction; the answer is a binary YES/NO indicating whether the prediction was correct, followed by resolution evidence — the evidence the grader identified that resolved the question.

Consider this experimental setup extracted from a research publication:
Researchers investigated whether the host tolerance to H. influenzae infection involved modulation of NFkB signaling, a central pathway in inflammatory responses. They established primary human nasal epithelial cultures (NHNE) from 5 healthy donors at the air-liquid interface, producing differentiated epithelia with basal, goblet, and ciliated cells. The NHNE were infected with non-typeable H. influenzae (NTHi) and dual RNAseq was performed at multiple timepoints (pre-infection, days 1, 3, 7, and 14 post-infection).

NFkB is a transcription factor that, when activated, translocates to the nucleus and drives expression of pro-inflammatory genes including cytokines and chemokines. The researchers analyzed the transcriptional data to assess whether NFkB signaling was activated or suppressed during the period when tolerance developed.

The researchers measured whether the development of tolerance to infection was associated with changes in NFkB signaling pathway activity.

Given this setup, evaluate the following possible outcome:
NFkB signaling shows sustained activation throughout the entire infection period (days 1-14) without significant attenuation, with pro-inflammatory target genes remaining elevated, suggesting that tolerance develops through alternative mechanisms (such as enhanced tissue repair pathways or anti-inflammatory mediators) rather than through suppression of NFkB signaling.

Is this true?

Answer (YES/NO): NO